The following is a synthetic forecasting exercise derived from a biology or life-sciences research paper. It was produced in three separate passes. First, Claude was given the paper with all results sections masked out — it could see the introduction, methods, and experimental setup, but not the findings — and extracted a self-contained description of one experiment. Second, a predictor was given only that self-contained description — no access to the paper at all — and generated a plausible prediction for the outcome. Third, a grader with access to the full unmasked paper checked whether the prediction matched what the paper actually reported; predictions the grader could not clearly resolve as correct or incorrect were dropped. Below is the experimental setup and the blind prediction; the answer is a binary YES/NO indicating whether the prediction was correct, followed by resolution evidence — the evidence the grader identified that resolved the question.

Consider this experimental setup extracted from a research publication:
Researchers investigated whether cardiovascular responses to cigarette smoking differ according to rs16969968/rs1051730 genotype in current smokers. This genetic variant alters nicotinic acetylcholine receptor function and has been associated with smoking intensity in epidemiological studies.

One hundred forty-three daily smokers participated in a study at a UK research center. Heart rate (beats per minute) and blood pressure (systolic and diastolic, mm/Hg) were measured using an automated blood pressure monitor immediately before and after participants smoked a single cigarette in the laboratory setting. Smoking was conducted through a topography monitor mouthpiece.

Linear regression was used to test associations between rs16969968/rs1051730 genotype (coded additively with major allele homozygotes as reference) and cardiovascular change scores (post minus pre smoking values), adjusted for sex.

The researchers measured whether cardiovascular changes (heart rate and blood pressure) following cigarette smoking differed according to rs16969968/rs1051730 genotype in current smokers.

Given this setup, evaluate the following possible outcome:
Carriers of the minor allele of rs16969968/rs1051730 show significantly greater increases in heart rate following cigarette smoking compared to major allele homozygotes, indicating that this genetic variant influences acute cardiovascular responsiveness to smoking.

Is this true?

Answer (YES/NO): NO